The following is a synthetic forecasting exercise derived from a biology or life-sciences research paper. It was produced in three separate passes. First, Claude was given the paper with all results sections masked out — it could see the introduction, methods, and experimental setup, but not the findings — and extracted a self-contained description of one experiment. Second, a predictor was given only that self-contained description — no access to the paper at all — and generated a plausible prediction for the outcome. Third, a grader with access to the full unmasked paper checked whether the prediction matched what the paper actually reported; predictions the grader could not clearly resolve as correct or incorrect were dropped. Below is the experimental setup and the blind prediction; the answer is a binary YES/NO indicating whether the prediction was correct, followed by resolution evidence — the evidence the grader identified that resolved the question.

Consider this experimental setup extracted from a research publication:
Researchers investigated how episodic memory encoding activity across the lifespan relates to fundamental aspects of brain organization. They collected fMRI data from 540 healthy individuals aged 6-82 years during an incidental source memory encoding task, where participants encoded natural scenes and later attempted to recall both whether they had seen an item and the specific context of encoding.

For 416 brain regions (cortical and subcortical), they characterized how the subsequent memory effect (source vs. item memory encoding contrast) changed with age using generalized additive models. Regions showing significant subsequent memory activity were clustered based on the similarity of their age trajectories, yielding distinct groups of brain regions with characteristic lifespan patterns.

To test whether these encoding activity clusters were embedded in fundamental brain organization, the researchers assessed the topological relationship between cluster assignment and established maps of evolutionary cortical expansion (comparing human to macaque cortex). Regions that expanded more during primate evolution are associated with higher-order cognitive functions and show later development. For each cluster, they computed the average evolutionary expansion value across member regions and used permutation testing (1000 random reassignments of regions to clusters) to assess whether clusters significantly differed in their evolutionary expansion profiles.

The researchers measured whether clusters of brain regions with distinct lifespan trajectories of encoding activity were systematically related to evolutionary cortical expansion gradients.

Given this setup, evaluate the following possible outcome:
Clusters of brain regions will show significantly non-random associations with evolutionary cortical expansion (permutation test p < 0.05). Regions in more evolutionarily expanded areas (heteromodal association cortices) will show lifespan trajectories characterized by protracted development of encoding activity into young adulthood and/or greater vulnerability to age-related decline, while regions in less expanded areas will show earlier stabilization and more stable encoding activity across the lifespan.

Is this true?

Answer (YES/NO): NO